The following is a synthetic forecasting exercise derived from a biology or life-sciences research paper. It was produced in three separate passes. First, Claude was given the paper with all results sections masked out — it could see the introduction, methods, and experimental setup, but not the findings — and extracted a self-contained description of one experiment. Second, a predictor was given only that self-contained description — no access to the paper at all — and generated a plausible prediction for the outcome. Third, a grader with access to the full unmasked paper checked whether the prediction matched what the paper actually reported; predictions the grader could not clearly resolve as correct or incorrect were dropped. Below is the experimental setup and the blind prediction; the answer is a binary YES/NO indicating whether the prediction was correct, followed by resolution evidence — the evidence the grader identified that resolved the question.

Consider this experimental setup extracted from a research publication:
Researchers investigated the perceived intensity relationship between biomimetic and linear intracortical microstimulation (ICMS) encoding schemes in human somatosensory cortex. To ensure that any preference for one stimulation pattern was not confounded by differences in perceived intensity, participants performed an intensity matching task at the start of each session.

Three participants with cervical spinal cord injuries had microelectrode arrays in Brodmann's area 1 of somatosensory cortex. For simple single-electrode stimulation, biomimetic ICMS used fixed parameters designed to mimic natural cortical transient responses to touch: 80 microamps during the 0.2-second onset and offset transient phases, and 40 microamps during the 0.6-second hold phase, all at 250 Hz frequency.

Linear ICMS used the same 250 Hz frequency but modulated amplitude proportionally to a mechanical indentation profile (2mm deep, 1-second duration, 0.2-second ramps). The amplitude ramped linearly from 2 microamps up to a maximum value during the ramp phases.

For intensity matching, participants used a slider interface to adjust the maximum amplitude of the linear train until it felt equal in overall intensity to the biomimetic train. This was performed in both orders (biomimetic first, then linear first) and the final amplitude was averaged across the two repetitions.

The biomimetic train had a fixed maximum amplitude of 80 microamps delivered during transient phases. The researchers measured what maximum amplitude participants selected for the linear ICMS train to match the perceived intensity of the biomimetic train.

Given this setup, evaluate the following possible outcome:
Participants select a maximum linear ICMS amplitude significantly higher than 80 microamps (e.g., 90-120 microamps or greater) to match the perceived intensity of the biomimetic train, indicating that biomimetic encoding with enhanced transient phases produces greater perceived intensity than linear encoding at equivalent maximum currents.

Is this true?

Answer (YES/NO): NO